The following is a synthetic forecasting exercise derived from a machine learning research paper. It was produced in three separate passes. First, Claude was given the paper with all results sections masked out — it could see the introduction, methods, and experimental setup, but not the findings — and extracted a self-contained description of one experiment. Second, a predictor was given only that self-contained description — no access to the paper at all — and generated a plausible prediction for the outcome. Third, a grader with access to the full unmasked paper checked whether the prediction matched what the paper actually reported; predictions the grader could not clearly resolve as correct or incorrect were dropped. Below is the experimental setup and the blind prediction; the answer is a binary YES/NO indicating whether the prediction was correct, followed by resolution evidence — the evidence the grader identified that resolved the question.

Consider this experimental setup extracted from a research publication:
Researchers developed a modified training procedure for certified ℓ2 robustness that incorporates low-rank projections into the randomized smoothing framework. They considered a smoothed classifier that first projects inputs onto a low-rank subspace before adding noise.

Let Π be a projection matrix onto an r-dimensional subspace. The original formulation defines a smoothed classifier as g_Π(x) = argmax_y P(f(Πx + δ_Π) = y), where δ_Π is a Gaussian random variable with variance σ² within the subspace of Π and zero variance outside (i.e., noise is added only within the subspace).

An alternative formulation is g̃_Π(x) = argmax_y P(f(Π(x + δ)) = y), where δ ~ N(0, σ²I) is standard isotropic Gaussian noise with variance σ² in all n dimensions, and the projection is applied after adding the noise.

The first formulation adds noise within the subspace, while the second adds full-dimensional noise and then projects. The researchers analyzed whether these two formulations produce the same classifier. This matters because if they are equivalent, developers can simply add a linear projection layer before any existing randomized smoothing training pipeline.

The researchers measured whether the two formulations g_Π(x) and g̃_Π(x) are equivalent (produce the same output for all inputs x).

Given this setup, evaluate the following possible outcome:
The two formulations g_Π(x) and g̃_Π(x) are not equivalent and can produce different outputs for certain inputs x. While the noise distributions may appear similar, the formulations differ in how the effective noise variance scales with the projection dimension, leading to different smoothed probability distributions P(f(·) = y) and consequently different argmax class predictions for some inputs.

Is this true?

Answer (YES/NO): NO